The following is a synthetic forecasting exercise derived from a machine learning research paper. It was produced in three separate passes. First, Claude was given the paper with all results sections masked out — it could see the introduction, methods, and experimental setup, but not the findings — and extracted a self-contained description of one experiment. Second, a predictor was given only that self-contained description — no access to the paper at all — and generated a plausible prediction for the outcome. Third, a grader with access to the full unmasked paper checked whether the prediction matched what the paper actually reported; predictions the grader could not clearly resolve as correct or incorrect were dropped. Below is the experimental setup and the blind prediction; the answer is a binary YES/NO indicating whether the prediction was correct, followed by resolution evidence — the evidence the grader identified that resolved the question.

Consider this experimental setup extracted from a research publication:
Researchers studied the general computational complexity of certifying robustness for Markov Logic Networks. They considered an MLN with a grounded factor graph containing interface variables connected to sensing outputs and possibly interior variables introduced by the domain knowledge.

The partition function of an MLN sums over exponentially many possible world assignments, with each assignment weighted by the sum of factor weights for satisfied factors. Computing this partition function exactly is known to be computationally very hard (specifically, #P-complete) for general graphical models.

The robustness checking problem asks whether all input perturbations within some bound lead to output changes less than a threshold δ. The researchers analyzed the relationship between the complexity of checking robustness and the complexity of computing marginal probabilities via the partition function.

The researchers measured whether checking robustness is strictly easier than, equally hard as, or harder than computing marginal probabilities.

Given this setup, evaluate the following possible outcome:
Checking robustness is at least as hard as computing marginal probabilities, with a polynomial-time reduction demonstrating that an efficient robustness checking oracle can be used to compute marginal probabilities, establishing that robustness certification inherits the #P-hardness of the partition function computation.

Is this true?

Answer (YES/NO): YES